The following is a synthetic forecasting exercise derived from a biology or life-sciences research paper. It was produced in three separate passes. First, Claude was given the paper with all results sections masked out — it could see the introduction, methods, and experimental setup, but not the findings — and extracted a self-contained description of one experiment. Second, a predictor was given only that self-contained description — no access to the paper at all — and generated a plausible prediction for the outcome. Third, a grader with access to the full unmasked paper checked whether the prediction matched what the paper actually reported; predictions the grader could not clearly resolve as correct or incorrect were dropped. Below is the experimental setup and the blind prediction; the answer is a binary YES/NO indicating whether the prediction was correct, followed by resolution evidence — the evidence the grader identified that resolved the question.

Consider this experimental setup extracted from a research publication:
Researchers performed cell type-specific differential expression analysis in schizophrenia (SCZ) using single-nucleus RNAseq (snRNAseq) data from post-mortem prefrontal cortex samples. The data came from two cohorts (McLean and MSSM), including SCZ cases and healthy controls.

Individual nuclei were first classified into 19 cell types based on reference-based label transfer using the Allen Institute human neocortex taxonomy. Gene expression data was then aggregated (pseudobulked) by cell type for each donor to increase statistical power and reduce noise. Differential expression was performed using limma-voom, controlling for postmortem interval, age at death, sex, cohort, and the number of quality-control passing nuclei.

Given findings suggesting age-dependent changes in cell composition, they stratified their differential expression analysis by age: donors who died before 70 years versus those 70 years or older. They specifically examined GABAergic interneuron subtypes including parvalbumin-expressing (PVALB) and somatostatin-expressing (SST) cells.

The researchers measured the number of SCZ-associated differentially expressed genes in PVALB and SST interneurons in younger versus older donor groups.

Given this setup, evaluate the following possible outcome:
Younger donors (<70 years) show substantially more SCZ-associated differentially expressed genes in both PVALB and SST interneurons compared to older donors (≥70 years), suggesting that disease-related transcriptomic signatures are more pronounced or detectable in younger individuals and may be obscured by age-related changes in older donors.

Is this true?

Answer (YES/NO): NO